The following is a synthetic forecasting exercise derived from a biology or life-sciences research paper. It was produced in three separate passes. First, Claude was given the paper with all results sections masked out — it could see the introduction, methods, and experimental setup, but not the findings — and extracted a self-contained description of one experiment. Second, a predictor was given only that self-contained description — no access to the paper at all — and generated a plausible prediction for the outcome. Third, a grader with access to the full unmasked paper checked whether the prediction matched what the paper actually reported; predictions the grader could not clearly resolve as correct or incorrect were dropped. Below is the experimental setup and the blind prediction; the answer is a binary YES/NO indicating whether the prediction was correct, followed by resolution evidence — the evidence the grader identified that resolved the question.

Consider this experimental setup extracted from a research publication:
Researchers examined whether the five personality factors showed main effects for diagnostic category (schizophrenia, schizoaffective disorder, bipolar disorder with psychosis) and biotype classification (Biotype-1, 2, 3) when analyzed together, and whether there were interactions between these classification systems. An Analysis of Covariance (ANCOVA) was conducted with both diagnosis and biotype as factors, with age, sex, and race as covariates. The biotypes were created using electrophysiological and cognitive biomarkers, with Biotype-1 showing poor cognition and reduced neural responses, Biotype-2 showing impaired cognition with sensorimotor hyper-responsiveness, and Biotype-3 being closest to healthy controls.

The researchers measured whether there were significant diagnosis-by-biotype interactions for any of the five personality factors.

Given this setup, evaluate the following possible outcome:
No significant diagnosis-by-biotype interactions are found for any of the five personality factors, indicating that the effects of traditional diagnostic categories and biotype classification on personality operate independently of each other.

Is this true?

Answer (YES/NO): YES